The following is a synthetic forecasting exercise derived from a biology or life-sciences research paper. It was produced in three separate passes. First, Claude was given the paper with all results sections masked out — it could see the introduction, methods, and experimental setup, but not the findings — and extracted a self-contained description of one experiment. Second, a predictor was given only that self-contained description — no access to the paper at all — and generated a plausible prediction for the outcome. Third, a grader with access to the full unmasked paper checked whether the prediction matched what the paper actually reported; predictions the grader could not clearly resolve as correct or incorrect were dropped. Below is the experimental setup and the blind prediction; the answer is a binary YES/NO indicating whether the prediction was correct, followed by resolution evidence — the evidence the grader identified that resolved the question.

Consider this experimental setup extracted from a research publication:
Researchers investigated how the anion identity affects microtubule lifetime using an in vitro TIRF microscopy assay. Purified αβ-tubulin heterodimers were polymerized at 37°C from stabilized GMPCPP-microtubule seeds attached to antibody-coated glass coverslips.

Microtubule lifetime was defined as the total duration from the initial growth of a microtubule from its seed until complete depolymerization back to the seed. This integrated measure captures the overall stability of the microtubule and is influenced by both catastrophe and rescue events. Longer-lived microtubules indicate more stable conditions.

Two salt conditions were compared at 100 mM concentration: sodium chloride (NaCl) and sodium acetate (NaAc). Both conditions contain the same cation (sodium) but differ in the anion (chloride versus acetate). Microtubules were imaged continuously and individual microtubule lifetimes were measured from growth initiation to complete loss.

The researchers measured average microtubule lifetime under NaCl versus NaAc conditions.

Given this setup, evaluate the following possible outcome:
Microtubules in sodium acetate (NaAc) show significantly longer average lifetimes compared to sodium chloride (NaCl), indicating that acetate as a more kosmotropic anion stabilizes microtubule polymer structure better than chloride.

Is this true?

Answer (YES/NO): YES